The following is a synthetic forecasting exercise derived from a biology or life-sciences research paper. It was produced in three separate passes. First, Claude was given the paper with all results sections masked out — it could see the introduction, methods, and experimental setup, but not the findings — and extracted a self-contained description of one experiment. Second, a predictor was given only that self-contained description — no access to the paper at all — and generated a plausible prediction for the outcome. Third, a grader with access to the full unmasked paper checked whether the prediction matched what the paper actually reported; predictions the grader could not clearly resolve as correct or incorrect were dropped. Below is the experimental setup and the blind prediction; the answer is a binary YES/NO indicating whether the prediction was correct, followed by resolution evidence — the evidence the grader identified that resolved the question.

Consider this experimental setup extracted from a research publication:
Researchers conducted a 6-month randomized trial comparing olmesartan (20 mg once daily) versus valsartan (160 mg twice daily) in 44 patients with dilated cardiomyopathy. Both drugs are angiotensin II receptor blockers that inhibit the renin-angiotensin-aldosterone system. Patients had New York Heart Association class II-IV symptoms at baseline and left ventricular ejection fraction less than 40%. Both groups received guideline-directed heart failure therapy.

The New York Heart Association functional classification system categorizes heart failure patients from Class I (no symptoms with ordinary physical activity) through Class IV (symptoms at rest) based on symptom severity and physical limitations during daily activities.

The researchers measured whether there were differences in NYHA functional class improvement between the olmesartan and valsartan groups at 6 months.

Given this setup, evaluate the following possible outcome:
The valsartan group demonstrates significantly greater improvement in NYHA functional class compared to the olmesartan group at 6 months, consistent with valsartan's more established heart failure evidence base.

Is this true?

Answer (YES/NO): NO